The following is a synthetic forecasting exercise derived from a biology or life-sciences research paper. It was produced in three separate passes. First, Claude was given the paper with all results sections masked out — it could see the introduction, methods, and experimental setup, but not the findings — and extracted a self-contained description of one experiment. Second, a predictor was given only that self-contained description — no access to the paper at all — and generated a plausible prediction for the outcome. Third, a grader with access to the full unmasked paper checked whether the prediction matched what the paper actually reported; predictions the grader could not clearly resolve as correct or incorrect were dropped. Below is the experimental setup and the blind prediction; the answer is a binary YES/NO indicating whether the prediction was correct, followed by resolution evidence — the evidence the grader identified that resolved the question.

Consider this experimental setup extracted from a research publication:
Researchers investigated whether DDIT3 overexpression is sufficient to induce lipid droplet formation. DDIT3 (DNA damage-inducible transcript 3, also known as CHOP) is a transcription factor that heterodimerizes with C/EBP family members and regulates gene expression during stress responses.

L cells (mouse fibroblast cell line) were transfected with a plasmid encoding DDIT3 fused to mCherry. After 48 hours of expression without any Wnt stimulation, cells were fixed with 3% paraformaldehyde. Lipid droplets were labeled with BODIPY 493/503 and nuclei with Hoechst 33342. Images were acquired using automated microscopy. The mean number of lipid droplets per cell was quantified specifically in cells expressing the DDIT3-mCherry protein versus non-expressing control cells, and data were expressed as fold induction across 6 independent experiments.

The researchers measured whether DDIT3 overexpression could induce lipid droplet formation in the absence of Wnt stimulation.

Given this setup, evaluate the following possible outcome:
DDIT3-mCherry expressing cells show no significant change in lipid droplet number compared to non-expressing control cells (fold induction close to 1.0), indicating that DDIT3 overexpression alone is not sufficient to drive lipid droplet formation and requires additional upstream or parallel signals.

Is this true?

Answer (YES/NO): NO